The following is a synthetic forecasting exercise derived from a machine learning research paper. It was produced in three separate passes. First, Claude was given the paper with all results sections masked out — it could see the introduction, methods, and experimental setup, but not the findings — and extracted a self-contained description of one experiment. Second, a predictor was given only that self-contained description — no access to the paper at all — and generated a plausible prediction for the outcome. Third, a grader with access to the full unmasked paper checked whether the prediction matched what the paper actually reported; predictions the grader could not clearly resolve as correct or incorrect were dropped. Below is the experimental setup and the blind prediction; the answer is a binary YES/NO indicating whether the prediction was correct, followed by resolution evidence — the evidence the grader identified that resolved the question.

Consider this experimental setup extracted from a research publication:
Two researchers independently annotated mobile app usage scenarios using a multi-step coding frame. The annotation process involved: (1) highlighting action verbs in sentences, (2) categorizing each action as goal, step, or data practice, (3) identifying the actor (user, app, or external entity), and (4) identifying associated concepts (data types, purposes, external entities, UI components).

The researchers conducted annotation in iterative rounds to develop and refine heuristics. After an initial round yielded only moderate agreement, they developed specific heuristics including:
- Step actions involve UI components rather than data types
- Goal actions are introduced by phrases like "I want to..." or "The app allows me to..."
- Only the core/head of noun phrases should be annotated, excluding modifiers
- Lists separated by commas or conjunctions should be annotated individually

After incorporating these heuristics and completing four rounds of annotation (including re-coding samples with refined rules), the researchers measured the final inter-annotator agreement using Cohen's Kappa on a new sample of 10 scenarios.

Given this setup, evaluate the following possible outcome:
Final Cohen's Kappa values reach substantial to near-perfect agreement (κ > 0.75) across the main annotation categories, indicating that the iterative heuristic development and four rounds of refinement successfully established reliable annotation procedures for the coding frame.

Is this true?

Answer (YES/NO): YES